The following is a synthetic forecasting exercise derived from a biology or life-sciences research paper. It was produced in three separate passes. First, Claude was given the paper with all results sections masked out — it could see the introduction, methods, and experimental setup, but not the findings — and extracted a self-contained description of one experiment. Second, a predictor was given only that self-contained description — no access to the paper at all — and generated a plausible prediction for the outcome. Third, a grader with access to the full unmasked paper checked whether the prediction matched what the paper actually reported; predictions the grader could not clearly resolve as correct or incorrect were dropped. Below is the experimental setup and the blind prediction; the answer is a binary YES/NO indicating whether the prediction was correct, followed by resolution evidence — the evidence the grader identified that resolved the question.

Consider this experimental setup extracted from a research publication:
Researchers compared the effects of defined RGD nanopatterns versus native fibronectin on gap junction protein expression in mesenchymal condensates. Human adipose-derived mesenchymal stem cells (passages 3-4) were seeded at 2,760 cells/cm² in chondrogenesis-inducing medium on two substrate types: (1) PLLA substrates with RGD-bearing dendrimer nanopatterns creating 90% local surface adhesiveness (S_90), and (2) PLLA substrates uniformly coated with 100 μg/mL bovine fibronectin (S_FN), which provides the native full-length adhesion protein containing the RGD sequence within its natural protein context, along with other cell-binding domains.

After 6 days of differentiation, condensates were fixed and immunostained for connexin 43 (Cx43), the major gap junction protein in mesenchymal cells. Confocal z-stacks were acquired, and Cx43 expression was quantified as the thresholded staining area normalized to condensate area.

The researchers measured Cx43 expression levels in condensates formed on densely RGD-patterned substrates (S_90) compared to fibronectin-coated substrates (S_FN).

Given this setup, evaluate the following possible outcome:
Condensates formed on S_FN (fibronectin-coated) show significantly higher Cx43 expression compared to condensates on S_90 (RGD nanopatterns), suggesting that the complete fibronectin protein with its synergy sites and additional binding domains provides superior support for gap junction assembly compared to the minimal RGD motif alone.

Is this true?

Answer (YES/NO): NO